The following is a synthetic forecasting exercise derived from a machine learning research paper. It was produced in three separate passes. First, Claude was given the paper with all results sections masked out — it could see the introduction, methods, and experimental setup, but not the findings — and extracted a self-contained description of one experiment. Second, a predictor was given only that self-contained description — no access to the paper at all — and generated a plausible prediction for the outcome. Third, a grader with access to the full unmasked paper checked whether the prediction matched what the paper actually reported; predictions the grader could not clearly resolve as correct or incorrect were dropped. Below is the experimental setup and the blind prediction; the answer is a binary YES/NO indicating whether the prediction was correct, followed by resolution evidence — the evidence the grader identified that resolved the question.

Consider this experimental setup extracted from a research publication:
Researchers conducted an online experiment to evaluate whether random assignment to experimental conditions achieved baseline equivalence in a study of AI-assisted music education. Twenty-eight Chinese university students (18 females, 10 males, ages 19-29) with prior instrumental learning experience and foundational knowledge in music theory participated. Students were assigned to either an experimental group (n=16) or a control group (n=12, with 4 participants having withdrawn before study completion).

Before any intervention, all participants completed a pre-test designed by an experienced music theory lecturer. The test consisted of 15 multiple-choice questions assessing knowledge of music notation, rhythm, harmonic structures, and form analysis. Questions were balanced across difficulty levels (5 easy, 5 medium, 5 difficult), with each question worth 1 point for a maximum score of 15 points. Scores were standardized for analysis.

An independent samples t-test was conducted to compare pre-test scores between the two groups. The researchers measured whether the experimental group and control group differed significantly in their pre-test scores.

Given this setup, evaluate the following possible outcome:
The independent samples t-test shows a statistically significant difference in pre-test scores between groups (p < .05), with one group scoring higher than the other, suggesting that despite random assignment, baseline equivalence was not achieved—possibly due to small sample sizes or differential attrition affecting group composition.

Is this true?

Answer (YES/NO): NO